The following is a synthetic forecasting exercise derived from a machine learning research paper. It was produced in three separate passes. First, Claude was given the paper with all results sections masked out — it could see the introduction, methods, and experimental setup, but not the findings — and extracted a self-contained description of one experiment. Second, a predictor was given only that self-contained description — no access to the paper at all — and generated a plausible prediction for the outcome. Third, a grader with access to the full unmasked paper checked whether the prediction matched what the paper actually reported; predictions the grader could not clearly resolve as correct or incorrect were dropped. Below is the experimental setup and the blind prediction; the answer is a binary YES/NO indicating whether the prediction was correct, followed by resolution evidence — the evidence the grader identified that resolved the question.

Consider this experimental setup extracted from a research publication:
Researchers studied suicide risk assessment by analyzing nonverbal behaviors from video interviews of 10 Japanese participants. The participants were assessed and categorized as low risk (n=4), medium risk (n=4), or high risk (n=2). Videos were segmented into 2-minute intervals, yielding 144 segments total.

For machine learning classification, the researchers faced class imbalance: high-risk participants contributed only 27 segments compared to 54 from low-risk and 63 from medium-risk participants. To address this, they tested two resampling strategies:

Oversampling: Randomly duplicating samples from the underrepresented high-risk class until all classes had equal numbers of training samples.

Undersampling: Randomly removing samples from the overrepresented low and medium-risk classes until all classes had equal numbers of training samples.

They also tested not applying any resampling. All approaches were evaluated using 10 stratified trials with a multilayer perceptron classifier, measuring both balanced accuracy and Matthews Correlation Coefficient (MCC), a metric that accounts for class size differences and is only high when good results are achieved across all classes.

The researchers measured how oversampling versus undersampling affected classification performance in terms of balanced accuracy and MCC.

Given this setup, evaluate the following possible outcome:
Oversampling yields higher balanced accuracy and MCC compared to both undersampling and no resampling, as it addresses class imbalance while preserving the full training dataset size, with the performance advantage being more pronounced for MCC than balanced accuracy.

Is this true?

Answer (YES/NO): NO